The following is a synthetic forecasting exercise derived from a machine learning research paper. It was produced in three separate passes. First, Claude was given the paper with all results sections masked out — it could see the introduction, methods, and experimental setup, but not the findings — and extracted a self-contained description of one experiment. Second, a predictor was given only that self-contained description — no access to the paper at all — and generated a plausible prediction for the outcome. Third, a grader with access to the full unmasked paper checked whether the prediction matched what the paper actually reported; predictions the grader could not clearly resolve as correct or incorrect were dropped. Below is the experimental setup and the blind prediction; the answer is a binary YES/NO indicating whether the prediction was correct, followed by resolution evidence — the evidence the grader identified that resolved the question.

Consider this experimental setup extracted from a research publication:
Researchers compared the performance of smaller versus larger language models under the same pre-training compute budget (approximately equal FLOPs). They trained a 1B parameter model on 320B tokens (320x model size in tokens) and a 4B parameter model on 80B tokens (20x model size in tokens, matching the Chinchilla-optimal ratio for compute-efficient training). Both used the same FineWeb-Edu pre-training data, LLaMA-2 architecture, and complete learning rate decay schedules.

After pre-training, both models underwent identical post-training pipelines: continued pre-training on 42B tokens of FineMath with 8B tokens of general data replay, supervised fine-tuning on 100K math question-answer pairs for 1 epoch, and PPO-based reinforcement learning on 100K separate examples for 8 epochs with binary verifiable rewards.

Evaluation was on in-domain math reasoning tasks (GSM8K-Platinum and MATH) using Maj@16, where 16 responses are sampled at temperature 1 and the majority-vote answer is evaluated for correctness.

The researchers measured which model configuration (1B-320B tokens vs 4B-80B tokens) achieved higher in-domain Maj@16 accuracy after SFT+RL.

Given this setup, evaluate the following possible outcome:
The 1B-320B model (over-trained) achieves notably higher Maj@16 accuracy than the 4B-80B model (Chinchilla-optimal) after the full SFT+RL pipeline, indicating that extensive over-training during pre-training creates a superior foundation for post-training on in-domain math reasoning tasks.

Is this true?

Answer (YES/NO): NO